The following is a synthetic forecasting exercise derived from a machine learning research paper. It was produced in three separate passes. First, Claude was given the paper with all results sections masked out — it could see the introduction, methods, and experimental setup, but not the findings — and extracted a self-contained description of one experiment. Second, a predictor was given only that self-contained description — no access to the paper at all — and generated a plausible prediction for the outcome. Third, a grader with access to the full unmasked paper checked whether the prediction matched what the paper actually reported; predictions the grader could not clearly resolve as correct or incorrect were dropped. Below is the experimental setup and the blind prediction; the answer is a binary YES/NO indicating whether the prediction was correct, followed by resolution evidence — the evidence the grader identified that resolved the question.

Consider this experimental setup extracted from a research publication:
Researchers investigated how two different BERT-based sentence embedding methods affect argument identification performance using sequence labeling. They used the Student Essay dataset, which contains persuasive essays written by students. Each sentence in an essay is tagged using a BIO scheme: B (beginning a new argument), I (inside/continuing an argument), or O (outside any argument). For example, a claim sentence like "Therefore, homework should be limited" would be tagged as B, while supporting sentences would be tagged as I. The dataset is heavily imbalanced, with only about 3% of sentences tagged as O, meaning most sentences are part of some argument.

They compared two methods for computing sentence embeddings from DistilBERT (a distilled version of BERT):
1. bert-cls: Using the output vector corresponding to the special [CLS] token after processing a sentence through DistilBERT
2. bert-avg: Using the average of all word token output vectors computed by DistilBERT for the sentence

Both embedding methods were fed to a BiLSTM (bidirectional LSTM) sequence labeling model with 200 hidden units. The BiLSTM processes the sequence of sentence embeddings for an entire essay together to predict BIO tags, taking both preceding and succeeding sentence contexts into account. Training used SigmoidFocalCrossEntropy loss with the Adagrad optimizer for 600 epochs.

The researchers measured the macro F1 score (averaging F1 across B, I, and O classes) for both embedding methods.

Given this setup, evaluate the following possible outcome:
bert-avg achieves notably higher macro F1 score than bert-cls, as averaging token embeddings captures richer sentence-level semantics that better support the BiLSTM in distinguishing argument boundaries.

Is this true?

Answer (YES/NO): NO